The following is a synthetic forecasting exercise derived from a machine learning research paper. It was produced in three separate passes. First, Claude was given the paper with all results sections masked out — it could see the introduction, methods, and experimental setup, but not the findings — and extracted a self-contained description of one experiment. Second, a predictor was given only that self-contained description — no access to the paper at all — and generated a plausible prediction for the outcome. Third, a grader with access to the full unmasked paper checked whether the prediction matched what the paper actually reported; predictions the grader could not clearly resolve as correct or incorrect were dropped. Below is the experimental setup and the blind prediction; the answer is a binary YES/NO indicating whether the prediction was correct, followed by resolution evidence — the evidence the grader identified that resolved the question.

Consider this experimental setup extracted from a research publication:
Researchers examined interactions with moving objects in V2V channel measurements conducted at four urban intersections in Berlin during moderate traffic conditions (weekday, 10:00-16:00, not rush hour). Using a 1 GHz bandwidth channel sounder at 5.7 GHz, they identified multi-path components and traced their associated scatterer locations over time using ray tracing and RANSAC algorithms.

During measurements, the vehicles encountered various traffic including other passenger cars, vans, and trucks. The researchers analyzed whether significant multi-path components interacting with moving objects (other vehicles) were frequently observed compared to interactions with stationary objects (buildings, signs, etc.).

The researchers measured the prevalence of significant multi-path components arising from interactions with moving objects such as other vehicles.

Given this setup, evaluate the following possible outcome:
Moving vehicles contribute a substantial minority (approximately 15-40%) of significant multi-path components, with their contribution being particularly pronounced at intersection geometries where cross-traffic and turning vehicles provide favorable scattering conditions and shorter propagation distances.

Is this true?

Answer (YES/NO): NO